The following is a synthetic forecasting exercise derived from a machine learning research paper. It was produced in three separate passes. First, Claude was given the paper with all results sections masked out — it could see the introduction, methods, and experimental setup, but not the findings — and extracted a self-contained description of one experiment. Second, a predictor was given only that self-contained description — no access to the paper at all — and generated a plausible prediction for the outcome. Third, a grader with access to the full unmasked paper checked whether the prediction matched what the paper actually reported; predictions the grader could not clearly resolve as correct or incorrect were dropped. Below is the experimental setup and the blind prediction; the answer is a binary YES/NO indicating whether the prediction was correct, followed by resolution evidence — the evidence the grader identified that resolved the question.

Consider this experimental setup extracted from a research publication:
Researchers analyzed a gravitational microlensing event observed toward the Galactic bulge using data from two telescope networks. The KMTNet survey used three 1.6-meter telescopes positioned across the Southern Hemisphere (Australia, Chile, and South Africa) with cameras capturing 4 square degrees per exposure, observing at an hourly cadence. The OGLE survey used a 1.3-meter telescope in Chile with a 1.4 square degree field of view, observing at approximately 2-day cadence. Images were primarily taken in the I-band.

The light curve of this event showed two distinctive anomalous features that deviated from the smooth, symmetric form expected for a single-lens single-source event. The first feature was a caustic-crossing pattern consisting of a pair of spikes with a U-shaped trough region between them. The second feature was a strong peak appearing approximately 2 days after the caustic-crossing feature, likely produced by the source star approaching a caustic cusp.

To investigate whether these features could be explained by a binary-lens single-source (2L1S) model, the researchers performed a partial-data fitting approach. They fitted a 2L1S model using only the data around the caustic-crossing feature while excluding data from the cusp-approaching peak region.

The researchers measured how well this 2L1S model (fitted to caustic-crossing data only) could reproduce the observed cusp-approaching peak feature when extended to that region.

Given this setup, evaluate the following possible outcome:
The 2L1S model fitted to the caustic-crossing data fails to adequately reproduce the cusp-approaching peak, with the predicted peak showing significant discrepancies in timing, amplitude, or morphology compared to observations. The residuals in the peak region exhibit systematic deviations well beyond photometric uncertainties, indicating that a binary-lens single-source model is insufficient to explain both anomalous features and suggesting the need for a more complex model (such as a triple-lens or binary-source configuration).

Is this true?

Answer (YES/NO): YES